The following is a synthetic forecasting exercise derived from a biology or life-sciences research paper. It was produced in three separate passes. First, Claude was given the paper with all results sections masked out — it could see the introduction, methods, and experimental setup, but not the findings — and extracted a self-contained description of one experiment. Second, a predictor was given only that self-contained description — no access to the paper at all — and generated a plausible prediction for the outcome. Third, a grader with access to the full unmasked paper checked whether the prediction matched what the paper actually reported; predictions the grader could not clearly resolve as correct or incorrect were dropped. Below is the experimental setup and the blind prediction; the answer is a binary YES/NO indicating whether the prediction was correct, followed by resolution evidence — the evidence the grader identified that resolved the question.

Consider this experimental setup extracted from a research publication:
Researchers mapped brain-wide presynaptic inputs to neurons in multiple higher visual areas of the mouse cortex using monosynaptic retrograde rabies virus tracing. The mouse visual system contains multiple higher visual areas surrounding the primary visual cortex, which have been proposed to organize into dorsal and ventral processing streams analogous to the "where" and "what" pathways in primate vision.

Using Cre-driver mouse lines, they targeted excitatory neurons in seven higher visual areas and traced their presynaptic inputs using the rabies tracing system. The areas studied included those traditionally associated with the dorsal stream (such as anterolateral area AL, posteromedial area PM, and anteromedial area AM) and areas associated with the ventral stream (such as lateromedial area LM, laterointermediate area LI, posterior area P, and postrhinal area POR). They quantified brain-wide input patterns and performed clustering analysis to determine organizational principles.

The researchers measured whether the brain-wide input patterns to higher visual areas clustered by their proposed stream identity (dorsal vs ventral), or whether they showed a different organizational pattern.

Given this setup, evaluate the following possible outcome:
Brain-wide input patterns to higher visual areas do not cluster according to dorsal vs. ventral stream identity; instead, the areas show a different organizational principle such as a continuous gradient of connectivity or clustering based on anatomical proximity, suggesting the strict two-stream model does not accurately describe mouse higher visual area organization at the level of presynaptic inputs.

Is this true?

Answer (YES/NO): YES